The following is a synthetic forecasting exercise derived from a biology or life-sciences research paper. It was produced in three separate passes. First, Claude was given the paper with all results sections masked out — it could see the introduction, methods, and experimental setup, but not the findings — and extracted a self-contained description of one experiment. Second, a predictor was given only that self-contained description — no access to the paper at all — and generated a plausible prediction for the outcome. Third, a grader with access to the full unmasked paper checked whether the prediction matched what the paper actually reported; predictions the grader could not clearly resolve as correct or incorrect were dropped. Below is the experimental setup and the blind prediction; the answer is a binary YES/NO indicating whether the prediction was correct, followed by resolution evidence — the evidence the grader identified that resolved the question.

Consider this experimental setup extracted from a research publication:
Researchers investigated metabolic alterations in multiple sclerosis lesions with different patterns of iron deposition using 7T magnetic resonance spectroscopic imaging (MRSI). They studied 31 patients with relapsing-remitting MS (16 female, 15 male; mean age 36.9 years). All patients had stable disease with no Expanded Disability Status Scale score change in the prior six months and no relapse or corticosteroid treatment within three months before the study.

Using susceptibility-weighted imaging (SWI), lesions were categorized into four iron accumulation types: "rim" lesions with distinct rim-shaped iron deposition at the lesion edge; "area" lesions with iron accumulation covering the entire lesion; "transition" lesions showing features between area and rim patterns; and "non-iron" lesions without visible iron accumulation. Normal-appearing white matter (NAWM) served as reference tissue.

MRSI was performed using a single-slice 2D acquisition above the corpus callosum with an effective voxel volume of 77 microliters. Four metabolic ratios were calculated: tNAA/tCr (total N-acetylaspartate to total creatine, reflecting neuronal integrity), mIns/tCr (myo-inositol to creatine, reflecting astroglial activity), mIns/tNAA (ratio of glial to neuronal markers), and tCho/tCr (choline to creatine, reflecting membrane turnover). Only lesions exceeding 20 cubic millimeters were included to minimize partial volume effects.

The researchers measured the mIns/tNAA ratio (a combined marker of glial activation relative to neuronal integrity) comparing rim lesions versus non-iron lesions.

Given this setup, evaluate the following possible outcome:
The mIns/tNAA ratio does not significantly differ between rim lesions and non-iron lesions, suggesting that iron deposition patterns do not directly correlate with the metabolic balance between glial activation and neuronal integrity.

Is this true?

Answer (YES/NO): NO